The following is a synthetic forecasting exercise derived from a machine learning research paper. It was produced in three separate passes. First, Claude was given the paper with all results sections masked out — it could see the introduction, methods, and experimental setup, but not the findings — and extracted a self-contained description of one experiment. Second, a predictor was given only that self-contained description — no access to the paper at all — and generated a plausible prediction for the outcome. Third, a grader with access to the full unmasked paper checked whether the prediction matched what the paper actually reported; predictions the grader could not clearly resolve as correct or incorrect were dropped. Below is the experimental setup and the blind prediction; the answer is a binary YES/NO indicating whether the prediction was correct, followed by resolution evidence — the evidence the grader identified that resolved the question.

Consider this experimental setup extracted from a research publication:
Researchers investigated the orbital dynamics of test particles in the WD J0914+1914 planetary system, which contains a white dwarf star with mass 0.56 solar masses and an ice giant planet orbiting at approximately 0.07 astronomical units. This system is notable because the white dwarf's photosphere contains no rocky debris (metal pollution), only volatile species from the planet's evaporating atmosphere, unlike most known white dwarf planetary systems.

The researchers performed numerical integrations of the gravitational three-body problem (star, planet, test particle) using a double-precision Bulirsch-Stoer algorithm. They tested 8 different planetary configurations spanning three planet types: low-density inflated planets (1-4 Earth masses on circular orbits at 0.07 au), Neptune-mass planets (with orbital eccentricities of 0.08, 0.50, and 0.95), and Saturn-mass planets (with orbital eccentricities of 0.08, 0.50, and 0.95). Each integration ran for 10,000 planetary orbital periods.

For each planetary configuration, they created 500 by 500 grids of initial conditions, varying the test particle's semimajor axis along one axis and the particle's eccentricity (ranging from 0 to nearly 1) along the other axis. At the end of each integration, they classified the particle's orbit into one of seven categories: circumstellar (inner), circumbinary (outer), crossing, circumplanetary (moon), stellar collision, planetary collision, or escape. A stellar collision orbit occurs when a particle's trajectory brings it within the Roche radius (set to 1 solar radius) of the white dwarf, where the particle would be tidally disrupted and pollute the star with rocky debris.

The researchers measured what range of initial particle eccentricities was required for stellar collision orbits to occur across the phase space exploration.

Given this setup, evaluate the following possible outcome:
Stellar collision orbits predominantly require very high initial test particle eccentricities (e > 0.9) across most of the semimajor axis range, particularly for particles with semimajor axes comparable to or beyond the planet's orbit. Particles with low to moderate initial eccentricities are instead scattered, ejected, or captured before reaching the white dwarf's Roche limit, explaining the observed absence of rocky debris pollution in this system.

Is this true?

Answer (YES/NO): NO